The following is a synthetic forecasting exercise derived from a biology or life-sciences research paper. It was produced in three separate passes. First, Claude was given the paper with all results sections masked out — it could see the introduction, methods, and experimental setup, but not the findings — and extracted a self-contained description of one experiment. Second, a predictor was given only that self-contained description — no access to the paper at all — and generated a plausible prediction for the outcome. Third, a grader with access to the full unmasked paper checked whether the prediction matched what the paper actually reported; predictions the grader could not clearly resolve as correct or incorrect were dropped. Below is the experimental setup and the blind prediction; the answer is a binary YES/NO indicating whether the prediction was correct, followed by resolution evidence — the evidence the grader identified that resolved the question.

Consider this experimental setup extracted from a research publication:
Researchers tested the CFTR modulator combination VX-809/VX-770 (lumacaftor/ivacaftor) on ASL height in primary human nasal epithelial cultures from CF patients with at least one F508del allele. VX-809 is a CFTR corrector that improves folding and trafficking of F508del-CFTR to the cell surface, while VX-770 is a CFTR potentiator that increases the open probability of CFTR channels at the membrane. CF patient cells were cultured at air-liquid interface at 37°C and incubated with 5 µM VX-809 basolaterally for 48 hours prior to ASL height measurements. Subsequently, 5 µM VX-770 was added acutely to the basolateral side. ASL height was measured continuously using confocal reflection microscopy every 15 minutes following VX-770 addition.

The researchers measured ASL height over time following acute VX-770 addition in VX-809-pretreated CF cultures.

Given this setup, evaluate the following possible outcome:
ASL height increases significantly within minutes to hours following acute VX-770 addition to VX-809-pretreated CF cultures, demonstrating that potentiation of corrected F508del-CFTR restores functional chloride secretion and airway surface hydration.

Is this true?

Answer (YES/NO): YES